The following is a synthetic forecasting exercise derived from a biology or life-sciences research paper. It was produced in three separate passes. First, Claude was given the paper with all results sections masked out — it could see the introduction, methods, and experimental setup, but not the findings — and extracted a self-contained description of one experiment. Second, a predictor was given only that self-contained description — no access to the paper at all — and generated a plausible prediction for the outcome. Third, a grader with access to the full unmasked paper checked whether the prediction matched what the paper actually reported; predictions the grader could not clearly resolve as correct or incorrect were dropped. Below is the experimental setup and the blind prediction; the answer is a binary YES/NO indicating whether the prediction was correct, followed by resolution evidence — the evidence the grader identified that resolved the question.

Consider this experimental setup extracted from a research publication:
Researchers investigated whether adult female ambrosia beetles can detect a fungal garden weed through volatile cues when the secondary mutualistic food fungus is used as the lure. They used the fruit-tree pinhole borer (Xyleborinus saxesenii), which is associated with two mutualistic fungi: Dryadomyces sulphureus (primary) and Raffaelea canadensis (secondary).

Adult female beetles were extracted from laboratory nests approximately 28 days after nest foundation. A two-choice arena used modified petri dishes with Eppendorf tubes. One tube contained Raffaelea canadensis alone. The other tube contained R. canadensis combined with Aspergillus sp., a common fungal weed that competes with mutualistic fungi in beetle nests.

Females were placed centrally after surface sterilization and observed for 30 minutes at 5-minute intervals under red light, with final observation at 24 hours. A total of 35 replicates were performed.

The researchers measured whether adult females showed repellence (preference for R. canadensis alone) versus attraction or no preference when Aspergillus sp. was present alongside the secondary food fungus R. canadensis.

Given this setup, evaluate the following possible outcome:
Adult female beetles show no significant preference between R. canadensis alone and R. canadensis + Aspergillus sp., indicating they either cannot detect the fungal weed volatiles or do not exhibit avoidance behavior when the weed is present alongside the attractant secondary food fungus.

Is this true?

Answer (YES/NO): YES